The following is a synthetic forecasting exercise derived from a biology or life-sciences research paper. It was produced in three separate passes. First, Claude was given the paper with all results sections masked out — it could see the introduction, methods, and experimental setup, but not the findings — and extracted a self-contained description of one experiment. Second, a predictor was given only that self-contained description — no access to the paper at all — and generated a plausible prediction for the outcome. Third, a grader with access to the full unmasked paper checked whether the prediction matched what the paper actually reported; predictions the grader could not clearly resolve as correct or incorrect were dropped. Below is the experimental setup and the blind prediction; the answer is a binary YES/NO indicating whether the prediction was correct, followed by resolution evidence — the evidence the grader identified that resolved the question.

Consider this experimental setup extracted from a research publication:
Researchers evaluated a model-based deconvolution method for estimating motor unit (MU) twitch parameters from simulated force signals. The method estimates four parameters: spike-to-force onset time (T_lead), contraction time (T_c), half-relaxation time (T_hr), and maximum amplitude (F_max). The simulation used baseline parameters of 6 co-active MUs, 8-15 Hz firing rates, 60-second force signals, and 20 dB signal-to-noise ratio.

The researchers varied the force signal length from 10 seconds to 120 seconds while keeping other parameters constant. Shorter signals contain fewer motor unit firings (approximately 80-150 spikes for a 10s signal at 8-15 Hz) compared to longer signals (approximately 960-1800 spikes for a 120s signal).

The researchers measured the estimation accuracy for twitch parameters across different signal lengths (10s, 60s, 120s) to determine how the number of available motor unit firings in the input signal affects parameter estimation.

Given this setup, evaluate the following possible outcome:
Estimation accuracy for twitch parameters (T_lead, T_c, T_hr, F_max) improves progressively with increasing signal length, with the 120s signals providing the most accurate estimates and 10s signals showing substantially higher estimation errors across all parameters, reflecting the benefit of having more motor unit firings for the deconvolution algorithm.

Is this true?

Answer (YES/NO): NO